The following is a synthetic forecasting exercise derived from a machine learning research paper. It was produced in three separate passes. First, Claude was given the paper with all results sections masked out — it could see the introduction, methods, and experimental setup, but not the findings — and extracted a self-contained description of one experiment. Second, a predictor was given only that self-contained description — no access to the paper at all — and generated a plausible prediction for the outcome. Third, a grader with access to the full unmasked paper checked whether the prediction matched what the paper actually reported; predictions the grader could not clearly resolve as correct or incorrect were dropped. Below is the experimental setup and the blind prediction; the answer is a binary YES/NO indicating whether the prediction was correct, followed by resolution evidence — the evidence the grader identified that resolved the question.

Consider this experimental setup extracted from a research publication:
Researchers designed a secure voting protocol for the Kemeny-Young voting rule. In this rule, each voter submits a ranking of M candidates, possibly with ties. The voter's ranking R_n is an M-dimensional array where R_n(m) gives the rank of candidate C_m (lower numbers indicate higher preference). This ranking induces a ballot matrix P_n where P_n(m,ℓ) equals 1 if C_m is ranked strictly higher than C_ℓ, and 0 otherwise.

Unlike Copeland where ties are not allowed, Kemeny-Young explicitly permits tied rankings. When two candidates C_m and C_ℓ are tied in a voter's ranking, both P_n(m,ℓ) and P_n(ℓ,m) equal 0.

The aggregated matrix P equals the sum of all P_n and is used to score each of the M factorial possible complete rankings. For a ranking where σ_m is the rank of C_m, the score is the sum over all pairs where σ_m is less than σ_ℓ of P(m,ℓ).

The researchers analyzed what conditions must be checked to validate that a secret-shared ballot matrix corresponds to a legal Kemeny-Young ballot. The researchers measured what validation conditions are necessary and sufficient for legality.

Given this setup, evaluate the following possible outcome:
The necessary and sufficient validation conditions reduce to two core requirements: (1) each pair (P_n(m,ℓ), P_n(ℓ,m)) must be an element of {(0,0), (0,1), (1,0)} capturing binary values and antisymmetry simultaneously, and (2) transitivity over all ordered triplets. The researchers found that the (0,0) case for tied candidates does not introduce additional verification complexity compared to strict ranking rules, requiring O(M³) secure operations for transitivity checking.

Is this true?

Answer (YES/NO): NO